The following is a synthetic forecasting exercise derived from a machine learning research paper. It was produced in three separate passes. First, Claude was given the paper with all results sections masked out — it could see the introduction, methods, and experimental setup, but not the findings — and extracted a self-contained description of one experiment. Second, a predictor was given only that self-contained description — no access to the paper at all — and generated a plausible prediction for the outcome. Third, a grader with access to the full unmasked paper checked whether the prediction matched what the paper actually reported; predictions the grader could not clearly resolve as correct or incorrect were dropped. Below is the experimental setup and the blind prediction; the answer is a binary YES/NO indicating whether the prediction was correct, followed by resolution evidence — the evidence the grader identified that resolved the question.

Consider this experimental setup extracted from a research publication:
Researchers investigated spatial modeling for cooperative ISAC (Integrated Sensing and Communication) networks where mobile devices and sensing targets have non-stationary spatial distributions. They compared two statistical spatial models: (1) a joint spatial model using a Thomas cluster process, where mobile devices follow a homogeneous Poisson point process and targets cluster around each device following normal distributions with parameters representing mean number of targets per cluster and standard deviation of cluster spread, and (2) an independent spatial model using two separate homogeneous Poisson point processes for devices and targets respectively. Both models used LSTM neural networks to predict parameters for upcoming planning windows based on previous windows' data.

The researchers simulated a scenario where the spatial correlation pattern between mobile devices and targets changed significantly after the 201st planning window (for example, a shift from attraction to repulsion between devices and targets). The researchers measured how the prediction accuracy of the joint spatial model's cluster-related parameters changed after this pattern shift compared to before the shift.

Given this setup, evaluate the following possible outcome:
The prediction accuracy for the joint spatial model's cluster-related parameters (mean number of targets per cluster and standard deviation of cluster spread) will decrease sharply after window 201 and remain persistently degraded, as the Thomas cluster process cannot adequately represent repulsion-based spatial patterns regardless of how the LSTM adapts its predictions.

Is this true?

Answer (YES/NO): NO